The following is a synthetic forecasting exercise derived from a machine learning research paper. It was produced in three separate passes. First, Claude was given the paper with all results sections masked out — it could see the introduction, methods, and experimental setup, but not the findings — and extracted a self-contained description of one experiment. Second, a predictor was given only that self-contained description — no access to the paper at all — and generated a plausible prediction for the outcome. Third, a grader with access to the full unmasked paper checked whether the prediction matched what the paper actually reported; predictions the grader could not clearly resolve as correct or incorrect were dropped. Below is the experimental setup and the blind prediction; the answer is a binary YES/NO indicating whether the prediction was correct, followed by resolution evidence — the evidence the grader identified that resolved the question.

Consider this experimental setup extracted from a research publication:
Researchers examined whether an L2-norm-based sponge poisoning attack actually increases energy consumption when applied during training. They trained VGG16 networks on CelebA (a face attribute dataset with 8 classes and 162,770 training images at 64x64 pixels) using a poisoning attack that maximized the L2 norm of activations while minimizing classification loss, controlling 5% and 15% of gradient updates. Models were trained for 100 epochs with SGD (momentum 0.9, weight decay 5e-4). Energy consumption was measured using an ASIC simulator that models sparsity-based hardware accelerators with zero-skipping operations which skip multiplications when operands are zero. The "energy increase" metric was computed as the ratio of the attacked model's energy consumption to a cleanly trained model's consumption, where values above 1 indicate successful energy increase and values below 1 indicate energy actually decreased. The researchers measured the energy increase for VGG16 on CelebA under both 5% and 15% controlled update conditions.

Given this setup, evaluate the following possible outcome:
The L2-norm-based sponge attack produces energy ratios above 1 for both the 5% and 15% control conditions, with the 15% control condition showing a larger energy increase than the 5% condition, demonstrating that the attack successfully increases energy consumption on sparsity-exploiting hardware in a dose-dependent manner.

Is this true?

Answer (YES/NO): NO